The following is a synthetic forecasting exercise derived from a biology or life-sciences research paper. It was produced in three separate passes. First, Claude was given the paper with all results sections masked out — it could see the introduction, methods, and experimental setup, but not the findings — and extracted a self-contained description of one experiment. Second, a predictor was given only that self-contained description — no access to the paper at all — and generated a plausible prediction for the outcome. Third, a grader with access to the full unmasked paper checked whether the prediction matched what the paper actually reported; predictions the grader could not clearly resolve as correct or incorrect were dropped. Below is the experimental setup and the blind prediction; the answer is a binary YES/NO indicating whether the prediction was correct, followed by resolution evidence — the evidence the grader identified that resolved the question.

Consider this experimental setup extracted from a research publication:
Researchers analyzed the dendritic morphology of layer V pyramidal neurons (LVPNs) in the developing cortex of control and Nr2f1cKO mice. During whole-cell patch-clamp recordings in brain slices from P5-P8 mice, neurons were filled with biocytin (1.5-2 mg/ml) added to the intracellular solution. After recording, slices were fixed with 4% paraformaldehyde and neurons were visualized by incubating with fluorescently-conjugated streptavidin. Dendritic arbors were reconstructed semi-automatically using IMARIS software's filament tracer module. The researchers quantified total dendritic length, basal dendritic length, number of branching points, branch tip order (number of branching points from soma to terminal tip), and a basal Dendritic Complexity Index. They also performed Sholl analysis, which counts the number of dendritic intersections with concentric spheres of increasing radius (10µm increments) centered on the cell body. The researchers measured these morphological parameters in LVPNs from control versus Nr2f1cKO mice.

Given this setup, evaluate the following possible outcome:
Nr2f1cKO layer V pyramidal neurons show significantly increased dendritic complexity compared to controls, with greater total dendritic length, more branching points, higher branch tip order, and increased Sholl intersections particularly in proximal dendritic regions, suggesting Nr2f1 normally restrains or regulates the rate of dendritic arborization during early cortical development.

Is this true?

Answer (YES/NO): NO